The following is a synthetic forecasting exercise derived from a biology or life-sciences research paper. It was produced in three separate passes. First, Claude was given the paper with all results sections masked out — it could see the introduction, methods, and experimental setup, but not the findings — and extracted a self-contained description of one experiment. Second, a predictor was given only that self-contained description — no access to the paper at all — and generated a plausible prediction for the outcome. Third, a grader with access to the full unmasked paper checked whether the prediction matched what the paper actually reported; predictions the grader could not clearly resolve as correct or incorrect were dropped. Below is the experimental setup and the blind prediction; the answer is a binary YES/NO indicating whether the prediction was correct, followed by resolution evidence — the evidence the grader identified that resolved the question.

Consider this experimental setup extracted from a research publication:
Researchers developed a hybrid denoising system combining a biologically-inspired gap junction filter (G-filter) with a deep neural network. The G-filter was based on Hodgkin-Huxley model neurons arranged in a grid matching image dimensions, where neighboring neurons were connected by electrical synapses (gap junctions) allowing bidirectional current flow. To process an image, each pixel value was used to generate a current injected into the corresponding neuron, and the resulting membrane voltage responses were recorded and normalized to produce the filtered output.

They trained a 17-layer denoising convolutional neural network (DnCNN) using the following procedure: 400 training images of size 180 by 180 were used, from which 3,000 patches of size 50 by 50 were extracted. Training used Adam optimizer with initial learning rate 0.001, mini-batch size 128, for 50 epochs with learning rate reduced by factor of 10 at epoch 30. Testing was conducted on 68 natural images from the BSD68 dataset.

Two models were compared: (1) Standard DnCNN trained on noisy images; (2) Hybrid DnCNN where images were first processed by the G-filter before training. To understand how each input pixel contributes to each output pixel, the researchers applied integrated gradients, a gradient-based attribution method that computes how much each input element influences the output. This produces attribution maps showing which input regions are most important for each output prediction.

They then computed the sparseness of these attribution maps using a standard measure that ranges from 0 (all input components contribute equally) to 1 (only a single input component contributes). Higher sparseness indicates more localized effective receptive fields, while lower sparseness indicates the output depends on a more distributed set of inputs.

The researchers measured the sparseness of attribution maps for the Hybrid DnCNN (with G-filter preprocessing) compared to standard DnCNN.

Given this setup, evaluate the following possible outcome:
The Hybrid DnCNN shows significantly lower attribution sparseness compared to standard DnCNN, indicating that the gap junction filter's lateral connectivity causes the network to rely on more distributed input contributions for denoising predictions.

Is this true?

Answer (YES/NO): YES